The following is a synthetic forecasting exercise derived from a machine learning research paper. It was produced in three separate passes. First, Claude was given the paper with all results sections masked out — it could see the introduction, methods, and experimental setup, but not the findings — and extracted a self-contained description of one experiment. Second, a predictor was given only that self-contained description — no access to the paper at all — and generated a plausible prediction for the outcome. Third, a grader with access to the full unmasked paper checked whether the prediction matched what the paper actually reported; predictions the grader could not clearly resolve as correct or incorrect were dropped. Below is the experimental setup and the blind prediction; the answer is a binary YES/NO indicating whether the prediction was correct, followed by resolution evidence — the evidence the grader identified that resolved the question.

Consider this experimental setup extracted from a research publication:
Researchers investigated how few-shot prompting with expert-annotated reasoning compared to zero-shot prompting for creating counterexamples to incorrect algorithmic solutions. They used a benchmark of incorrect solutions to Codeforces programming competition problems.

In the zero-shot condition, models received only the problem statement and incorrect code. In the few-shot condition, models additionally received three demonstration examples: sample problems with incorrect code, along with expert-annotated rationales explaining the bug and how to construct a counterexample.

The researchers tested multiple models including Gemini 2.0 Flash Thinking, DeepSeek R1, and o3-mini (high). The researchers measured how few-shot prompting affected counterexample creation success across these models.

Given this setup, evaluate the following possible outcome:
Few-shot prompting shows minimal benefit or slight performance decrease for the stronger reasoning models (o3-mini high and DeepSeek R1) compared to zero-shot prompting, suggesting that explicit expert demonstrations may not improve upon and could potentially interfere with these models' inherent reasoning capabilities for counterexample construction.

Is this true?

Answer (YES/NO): YES